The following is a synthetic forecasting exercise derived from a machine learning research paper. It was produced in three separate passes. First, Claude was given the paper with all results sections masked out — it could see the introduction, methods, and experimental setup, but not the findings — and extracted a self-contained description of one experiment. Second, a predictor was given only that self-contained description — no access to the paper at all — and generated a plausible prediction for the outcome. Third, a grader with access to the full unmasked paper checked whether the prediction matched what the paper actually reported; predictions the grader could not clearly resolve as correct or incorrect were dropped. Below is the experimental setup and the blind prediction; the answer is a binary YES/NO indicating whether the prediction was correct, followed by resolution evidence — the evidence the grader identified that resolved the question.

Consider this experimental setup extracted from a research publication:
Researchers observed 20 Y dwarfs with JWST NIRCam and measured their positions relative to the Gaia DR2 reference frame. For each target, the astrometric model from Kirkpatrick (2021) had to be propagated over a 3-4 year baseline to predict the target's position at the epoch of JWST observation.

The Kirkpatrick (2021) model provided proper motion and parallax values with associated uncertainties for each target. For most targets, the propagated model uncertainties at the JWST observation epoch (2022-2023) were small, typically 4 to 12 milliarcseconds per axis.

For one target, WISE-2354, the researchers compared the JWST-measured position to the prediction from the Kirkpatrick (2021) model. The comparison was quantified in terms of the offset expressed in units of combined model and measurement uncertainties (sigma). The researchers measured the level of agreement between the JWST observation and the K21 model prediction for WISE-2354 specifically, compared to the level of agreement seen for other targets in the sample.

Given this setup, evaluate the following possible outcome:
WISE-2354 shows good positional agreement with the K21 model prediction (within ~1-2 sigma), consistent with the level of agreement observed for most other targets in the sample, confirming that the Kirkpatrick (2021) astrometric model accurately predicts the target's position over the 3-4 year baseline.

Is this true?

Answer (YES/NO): NO